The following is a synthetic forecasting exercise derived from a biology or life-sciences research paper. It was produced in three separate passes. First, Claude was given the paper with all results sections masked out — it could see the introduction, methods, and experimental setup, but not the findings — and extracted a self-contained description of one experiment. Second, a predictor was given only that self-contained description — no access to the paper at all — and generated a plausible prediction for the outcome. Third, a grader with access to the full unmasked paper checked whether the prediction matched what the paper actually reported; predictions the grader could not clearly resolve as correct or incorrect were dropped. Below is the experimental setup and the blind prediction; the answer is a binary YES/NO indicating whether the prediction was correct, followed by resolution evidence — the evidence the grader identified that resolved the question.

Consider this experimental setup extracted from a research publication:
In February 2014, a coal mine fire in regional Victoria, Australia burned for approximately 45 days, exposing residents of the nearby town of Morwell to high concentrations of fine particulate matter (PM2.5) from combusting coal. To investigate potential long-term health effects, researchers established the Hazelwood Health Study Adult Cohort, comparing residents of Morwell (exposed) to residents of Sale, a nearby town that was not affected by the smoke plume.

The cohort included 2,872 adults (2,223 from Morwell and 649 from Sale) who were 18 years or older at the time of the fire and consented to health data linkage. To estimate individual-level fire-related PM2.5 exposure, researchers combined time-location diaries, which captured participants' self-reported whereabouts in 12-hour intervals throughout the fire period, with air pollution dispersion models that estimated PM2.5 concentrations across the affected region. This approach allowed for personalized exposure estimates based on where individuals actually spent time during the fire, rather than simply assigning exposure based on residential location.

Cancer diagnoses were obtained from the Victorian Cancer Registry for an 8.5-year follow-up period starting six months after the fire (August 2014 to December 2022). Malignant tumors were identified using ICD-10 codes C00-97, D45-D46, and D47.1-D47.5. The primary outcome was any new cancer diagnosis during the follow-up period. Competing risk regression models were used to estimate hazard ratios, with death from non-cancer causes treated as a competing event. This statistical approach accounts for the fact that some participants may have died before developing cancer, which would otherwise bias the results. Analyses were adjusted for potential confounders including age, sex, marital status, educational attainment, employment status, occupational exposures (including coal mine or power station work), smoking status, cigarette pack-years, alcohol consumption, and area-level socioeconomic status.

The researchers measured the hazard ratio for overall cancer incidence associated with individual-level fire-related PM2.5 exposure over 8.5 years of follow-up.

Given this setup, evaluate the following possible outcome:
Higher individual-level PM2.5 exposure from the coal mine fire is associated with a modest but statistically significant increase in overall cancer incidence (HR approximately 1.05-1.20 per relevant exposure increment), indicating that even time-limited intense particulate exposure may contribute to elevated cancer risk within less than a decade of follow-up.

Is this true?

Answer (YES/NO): NO